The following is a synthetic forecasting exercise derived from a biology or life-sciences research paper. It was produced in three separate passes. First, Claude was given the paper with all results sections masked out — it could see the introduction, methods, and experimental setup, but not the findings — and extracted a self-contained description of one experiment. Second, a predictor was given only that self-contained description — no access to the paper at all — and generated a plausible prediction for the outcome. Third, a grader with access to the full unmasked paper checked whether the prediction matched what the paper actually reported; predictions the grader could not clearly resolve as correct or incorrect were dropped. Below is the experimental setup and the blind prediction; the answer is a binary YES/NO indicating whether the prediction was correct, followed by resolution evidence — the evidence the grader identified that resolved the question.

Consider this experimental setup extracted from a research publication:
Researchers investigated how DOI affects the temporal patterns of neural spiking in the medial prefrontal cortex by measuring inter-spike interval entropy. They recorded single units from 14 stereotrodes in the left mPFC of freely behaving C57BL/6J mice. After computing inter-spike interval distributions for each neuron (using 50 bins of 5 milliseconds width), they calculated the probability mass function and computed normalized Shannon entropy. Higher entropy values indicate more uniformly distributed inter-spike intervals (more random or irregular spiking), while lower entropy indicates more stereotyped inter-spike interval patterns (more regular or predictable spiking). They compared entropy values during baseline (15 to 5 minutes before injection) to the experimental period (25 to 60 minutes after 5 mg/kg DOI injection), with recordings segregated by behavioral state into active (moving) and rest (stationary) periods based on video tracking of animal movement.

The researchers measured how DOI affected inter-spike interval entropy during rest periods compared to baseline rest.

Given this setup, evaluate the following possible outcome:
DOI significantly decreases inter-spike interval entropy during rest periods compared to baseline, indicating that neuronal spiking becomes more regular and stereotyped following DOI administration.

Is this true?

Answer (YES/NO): NO